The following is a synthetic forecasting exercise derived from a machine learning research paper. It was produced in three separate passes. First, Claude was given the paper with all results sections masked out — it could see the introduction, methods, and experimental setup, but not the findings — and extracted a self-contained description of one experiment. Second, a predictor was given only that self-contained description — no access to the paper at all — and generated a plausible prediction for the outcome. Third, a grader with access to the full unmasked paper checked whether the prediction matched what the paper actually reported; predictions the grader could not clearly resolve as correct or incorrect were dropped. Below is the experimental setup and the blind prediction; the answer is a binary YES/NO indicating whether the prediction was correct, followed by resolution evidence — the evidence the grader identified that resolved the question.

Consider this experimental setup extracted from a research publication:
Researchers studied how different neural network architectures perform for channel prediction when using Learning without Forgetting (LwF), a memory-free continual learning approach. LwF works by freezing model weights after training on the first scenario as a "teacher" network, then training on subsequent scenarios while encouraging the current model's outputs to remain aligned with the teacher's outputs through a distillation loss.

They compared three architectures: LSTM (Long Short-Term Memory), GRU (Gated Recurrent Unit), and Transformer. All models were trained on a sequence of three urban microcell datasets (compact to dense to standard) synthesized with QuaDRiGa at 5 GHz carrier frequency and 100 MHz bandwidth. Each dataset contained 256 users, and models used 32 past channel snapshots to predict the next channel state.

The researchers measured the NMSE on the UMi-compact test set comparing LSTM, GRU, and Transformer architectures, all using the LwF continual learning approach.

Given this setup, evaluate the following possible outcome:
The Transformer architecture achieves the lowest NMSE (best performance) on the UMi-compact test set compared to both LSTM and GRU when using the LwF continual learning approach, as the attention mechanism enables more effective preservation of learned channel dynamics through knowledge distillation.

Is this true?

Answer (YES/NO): NO